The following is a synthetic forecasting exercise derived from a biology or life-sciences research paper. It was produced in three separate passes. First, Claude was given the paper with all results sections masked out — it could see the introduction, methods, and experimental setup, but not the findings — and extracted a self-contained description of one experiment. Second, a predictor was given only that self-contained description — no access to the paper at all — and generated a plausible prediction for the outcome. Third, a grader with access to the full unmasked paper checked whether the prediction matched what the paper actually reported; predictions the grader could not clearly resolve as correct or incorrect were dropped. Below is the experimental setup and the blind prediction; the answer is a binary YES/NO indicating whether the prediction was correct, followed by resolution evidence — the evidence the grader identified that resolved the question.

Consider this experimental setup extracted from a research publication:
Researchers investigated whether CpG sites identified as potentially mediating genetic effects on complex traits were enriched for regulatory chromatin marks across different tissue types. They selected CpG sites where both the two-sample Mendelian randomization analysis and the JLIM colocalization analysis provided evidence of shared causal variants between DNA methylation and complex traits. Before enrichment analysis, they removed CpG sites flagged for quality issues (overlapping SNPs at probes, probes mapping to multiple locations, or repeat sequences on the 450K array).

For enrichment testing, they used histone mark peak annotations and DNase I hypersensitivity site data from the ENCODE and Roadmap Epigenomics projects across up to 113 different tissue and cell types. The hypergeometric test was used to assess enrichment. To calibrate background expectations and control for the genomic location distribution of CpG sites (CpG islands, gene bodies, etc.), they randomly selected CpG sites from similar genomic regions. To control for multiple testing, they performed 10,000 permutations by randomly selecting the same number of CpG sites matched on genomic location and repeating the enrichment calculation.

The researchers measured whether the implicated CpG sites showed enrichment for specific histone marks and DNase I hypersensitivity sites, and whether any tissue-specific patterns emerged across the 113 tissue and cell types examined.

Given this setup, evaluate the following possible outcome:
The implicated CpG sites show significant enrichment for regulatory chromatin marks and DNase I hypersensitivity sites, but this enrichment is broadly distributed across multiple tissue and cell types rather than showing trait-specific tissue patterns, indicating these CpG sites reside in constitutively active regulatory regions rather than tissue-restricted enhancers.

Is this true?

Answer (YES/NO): NO